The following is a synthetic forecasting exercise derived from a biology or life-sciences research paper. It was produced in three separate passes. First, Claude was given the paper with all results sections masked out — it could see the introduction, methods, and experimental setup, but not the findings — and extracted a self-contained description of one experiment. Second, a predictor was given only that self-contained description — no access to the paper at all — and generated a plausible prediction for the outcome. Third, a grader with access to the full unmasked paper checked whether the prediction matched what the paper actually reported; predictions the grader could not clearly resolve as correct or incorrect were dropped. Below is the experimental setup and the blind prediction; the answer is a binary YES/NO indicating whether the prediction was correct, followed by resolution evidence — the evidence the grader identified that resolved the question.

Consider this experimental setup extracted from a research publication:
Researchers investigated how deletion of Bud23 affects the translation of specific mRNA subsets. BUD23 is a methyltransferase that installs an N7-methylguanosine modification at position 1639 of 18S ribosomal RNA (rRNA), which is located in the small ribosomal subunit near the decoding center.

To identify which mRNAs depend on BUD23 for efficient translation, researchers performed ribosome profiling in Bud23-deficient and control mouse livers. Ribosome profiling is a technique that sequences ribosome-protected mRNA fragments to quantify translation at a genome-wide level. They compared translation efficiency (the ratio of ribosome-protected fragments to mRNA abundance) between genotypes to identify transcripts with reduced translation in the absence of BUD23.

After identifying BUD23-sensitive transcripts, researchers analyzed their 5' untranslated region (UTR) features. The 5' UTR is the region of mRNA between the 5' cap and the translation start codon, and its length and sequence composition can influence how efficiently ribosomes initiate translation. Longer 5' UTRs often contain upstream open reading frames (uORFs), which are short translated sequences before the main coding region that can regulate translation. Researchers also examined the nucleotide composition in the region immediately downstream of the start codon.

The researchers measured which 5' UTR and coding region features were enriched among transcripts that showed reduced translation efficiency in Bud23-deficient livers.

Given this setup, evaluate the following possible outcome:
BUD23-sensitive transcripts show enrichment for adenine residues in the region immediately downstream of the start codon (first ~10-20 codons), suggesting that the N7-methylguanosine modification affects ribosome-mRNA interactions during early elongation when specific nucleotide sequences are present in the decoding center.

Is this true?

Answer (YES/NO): NO